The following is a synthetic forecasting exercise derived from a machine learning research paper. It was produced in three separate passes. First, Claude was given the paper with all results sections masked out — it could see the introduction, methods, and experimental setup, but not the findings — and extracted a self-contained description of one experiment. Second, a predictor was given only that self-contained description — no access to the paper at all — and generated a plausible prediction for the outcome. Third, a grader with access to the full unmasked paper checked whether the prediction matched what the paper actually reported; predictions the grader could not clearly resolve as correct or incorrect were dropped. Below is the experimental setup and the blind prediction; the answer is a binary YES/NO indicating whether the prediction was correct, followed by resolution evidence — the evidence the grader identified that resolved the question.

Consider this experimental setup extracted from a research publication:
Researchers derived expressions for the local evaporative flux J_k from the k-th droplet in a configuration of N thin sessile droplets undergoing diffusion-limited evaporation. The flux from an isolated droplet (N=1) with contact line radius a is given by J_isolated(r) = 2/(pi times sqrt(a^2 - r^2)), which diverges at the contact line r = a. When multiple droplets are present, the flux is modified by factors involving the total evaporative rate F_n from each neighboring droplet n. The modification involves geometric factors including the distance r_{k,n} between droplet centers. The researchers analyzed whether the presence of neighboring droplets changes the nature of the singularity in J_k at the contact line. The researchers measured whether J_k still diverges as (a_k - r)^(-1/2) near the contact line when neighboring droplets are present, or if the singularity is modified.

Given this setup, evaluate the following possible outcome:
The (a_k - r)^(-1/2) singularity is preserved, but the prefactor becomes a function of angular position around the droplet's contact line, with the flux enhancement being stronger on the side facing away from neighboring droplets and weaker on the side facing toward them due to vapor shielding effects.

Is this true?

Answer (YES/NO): NO